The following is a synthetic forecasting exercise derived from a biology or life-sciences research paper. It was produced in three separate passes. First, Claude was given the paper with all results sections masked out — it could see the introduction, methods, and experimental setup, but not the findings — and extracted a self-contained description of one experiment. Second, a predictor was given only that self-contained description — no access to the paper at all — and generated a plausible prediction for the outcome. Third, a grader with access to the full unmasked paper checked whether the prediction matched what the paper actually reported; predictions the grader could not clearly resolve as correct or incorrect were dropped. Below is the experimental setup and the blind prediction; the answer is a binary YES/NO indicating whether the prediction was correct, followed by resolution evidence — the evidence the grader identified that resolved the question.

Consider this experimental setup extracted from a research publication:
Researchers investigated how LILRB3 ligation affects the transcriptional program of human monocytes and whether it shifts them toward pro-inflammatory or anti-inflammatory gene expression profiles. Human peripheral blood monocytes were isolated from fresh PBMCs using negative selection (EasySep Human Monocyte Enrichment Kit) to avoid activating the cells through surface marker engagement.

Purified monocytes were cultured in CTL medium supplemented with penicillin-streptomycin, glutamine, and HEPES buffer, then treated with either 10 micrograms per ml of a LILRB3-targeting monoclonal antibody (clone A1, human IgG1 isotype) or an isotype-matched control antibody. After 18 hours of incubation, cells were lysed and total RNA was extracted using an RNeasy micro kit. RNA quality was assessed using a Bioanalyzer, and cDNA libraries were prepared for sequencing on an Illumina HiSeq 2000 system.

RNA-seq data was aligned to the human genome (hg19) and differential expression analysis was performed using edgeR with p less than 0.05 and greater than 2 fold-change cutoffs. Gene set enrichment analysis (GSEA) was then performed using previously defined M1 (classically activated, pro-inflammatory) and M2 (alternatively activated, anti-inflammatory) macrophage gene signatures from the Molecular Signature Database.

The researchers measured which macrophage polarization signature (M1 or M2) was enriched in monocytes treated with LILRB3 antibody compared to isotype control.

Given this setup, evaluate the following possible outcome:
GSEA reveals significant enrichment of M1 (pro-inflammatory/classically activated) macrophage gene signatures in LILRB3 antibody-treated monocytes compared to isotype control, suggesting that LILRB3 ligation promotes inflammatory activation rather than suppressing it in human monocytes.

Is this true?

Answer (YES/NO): NO